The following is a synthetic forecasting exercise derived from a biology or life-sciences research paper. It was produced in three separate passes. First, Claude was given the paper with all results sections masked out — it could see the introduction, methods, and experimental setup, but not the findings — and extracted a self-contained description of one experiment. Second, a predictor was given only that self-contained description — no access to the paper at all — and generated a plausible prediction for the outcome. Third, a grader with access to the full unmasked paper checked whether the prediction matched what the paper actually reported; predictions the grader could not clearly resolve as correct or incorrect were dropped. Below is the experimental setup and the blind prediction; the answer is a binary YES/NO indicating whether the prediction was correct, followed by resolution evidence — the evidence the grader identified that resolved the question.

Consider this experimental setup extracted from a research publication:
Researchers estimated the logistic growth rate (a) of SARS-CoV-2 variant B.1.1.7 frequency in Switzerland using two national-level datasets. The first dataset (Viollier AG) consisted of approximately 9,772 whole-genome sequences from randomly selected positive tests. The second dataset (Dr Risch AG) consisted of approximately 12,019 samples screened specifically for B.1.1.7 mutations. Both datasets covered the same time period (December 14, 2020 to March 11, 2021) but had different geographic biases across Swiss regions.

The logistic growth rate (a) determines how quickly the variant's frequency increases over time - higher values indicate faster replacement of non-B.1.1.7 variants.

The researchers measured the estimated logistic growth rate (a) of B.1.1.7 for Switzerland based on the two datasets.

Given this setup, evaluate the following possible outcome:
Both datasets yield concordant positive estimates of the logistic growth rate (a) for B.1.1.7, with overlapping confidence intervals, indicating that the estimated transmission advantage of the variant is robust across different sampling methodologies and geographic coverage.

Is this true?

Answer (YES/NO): YES